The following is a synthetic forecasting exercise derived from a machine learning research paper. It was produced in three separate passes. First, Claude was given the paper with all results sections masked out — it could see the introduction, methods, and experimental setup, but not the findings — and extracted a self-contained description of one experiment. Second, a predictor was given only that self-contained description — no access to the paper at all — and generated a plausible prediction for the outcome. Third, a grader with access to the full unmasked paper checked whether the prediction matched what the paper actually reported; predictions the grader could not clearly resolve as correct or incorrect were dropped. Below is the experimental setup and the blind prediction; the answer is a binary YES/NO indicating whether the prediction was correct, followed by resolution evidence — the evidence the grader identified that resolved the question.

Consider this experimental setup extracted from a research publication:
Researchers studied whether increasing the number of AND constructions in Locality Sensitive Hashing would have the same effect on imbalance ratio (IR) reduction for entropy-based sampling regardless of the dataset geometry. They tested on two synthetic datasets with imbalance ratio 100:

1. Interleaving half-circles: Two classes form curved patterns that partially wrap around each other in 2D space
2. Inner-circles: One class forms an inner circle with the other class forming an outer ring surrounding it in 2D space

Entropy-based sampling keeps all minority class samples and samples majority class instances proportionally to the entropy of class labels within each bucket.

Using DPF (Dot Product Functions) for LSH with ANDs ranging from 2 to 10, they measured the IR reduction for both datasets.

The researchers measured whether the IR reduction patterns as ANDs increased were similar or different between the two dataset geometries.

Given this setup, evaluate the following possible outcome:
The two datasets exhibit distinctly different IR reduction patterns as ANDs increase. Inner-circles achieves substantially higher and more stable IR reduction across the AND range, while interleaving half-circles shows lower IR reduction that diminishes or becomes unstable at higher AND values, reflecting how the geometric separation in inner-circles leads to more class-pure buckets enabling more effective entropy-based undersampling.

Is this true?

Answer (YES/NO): NO